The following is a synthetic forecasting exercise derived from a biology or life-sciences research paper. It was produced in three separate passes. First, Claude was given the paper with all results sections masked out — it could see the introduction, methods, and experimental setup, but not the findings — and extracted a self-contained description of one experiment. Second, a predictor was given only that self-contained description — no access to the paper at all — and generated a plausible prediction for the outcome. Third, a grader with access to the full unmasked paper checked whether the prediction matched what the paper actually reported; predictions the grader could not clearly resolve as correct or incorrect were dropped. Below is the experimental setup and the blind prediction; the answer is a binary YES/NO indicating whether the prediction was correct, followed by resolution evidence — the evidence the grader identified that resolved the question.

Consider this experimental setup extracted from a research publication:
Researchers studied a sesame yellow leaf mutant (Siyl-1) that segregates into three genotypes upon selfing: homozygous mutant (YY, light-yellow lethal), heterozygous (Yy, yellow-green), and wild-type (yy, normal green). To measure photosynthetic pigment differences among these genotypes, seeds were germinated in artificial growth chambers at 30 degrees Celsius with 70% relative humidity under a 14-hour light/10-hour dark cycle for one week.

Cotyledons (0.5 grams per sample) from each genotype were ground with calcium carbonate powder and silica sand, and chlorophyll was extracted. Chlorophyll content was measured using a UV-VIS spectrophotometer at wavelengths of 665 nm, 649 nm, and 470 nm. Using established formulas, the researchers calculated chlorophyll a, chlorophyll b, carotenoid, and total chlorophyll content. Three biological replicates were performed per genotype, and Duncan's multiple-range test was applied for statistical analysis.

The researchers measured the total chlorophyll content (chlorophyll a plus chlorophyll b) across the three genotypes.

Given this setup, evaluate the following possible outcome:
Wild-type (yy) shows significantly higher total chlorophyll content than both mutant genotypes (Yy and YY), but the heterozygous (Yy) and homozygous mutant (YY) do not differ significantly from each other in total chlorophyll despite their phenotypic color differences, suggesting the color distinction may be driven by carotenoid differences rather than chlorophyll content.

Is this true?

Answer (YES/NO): NO